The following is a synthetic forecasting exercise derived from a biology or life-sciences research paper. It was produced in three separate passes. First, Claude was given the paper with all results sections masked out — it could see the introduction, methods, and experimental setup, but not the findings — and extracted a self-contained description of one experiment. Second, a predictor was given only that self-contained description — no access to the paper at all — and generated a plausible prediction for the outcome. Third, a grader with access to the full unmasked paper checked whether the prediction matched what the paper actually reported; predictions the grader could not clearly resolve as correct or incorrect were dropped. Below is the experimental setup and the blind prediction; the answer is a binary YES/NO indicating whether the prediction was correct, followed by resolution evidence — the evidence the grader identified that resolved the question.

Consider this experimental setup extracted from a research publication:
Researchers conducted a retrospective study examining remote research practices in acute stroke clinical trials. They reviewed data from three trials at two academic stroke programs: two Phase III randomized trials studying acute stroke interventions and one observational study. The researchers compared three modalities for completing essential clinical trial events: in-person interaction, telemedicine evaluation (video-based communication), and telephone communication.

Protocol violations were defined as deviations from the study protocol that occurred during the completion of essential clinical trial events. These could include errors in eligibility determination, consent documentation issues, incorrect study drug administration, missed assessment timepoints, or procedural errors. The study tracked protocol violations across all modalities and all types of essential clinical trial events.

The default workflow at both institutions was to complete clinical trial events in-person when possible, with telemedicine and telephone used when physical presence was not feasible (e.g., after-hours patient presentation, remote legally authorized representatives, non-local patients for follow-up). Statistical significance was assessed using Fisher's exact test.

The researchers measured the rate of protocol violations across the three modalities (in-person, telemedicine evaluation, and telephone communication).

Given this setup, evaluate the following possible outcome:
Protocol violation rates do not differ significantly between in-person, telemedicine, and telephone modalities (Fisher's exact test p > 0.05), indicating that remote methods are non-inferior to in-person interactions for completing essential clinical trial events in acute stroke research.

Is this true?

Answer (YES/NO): NO